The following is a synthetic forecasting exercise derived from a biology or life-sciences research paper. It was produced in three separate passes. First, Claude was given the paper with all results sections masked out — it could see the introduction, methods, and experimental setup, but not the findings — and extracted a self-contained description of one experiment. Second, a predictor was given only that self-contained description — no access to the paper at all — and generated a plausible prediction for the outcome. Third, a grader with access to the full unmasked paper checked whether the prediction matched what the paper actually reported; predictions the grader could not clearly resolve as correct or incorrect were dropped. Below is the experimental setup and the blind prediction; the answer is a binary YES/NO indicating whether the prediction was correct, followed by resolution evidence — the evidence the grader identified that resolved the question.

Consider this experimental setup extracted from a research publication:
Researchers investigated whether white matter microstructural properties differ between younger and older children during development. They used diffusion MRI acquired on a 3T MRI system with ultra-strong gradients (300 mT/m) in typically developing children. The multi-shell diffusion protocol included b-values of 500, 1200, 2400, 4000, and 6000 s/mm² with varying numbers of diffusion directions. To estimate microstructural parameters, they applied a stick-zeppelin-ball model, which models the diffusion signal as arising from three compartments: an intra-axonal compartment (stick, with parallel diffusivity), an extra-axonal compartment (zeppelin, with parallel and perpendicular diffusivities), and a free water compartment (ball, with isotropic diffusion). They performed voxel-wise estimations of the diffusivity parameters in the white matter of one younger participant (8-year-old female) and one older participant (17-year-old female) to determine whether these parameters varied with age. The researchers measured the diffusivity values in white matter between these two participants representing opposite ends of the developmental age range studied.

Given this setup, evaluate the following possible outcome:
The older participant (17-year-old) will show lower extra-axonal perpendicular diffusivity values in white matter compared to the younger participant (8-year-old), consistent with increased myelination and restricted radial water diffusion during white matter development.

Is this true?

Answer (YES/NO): NO